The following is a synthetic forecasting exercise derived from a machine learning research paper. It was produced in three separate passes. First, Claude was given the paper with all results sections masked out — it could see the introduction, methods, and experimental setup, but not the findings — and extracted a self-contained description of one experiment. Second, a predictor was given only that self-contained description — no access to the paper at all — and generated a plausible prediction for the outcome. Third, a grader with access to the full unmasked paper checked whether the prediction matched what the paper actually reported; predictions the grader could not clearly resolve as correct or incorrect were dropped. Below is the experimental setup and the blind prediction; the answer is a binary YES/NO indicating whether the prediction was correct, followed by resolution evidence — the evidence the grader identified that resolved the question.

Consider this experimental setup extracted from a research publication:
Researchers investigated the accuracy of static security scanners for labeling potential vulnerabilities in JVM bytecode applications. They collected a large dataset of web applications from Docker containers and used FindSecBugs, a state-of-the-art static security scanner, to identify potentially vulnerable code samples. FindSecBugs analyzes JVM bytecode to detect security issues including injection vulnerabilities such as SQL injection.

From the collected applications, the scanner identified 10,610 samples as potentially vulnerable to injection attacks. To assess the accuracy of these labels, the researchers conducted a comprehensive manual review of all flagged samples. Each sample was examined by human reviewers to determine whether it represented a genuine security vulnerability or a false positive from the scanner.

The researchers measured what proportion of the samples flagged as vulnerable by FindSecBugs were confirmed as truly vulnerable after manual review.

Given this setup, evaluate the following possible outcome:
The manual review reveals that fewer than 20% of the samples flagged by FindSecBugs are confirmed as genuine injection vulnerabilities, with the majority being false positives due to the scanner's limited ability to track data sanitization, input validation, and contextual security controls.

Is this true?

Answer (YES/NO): YES